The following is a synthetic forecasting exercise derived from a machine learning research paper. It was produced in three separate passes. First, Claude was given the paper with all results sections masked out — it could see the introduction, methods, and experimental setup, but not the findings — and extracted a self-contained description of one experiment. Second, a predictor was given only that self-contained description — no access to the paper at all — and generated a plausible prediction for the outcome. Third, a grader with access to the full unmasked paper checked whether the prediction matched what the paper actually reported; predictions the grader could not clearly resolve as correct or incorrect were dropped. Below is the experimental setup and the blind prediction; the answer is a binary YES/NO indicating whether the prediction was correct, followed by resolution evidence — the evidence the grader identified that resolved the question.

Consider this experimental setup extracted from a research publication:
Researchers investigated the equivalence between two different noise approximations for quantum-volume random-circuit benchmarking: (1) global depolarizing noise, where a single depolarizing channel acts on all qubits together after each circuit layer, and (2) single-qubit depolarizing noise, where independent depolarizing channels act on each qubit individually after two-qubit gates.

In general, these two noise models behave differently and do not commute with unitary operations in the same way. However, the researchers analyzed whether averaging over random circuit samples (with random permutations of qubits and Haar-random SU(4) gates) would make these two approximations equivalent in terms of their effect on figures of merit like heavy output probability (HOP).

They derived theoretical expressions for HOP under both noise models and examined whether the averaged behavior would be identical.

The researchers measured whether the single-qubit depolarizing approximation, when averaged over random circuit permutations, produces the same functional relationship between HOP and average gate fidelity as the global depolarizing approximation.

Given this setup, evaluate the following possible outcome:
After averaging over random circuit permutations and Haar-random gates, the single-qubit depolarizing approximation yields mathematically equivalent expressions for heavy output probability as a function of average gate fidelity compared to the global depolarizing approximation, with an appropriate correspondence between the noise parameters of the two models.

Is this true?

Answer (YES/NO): YES